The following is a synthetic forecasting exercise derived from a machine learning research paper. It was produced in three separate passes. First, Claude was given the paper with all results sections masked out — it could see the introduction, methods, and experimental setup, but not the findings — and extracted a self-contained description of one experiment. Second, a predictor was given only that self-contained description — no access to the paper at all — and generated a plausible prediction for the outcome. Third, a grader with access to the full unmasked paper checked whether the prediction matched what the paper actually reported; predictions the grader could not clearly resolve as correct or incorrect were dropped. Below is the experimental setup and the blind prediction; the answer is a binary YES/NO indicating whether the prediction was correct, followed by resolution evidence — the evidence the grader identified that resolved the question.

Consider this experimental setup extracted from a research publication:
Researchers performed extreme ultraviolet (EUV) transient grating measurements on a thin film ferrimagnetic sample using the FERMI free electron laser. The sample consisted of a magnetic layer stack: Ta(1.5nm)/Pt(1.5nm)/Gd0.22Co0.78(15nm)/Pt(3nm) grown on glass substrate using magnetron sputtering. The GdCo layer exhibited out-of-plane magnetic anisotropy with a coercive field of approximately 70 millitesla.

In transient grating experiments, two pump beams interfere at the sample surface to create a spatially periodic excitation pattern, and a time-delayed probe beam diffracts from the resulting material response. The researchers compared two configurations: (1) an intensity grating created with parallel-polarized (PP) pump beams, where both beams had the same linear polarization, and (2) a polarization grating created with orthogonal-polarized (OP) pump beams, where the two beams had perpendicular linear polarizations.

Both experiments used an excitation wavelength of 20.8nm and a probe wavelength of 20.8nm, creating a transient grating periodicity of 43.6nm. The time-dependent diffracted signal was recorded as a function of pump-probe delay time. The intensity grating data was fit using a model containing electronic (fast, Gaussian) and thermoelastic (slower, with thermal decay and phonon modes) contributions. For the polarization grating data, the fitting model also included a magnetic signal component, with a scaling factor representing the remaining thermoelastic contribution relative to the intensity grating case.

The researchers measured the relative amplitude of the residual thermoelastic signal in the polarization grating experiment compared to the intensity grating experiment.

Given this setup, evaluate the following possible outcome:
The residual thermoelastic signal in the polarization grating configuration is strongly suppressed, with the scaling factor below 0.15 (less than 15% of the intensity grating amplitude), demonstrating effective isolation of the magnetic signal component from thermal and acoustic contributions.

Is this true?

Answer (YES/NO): YES